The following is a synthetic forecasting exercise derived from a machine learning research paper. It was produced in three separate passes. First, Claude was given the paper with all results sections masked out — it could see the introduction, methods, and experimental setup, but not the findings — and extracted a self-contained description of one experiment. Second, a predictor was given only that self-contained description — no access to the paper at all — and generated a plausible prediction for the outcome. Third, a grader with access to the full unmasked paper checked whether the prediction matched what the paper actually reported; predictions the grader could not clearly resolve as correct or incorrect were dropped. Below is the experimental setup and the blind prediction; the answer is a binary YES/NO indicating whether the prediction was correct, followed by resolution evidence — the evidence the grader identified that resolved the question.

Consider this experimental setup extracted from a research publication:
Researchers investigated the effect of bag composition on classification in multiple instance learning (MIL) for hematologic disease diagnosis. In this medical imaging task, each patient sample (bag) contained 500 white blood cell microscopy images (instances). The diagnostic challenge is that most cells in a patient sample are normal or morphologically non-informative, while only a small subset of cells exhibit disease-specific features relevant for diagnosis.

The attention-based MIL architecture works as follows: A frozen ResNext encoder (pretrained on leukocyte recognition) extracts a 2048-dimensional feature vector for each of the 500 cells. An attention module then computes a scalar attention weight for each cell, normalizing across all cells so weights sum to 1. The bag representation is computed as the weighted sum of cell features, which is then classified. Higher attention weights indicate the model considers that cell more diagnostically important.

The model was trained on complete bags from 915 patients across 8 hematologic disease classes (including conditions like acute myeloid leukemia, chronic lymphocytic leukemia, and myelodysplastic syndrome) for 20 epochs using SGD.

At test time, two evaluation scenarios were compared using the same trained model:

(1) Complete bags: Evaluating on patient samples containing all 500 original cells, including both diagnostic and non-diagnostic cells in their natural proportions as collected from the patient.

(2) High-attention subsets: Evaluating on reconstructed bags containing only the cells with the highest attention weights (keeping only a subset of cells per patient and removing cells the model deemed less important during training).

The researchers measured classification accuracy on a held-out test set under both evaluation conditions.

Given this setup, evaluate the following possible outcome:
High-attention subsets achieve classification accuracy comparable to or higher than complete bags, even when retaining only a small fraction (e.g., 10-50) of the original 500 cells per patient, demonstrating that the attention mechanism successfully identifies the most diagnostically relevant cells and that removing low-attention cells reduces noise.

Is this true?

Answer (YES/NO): NO